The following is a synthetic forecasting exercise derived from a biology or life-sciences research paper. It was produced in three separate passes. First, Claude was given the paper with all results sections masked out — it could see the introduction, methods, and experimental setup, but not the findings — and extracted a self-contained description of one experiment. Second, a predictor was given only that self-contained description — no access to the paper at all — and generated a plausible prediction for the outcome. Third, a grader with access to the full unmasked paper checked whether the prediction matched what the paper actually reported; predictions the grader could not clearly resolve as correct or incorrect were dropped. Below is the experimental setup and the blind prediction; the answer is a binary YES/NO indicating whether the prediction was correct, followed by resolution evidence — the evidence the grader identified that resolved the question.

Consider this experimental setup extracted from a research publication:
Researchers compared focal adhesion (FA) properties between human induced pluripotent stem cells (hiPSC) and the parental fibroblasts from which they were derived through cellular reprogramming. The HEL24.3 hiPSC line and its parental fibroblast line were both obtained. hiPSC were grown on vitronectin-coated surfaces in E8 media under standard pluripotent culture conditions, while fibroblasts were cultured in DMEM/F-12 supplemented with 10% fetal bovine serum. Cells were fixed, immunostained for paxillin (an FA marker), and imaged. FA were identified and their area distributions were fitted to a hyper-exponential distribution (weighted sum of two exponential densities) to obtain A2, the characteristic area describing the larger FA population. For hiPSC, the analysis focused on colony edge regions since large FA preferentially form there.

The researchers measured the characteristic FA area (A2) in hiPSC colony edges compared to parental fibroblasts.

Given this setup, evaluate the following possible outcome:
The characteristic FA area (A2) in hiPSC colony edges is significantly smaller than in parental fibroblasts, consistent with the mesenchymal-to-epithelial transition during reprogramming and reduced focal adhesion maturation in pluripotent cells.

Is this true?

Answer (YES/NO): NO